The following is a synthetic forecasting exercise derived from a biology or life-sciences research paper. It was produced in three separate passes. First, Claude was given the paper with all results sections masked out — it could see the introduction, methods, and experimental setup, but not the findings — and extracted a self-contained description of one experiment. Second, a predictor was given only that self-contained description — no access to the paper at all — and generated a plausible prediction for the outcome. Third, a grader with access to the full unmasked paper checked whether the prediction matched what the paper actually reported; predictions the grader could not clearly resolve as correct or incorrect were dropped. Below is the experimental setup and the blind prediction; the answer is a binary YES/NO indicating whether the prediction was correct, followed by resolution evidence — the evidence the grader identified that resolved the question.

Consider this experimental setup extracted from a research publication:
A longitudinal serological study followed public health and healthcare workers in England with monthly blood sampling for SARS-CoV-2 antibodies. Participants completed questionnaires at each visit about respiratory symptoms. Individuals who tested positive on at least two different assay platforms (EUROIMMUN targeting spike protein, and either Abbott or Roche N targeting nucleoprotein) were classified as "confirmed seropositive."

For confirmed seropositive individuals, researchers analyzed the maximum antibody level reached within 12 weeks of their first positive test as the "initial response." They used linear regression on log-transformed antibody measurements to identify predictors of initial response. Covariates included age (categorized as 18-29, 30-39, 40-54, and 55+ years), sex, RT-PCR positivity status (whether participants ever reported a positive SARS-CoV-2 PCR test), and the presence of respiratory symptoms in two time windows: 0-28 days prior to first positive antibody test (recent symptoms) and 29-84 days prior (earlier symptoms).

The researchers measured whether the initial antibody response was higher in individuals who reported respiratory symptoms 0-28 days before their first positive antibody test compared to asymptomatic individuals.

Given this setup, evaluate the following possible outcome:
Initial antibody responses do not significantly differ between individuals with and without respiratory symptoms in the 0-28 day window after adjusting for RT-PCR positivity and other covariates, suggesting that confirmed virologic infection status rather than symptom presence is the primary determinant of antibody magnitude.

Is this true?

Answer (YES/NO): NO